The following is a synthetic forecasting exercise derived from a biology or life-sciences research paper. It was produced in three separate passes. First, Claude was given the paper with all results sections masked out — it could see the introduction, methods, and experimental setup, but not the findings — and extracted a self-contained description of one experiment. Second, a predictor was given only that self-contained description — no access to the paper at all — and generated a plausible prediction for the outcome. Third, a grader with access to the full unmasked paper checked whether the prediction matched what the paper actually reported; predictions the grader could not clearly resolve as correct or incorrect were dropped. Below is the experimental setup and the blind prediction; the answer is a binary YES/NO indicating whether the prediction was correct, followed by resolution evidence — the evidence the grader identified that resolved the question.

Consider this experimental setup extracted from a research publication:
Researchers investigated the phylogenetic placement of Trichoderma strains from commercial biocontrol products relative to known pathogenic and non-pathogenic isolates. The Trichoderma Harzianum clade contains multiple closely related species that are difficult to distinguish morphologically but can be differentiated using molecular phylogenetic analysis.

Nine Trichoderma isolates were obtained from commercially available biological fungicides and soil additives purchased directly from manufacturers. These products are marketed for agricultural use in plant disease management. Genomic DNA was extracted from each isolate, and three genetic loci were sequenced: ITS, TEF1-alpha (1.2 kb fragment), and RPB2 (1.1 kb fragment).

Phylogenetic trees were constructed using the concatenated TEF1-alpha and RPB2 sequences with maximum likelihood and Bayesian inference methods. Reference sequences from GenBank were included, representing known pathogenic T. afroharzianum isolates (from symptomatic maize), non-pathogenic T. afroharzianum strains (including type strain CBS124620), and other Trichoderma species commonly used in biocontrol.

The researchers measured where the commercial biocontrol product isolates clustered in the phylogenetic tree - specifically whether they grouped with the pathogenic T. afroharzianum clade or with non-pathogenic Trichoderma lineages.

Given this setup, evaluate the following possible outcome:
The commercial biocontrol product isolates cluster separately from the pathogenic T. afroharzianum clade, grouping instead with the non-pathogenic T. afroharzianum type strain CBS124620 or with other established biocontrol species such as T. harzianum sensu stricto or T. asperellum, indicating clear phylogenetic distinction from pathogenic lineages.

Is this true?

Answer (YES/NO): NO